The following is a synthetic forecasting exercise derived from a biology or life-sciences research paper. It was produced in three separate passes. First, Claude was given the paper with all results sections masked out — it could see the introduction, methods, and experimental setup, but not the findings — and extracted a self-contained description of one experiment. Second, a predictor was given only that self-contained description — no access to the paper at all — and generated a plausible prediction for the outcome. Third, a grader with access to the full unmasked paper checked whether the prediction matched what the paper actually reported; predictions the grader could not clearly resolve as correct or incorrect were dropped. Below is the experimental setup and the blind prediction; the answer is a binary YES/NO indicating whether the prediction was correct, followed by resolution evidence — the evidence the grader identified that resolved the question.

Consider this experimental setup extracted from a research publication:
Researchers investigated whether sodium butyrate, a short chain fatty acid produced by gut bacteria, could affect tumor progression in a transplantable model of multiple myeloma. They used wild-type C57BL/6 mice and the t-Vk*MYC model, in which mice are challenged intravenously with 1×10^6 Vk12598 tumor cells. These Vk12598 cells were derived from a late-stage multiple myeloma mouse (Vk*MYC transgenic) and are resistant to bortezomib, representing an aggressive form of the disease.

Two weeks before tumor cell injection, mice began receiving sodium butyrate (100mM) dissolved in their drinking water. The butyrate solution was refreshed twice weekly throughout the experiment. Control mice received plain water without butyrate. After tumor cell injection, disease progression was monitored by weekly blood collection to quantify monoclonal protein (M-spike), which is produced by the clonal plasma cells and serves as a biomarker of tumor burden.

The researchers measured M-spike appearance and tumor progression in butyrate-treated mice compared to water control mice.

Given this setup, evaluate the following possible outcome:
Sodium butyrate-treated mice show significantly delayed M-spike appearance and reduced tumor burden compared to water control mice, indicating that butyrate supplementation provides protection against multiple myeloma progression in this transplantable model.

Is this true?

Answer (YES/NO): YES